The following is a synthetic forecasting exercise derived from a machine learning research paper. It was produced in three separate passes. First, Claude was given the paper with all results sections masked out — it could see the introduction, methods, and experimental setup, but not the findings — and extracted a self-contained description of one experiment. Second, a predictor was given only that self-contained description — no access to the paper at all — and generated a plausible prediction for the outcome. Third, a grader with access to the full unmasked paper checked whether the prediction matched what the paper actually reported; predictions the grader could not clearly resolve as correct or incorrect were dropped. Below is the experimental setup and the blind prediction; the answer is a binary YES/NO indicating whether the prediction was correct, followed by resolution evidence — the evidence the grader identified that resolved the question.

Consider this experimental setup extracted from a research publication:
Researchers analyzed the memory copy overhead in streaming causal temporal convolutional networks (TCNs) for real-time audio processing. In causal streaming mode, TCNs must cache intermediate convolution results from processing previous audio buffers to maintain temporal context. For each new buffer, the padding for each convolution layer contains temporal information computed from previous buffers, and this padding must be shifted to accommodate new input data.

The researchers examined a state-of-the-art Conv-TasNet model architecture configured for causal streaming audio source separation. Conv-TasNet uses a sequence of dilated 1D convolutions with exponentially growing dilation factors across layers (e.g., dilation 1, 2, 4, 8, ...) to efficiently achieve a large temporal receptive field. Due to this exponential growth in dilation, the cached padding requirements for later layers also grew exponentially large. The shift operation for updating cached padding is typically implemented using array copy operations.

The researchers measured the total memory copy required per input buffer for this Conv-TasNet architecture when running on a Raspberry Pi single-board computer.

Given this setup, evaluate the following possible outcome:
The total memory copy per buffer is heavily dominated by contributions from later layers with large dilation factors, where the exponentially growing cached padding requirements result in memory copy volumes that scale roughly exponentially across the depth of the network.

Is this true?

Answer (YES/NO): YES